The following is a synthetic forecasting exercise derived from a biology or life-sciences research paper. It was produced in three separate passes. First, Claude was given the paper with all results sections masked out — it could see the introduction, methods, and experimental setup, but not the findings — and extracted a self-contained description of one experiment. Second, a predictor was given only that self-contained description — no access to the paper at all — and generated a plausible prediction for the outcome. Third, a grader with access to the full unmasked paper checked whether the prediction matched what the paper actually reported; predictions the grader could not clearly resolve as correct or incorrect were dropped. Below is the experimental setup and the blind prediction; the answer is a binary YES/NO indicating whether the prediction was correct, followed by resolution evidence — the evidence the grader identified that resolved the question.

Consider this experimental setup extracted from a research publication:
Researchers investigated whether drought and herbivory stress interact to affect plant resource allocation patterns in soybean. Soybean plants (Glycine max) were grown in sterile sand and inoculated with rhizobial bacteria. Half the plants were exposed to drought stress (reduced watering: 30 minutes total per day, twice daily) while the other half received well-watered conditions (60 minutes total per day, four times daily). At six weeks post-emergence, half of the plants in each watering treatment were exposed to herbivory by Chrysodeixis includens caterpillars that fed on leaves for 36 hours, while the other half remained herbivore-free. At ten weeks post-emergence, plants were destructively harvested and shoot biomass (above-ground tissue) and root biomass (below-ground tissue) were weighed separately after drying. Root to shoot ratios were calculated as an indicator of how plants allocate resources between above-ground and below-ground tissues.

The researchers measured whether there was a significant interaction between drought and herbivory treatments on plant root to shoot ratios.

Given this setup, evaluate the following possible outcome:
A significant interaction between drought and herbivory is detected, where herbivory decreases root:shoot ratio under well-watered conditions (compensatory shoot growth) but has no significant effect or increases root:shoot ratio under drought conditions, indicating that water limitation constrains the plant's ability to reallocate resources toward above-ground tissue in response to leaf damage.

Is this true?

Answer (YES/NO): NO